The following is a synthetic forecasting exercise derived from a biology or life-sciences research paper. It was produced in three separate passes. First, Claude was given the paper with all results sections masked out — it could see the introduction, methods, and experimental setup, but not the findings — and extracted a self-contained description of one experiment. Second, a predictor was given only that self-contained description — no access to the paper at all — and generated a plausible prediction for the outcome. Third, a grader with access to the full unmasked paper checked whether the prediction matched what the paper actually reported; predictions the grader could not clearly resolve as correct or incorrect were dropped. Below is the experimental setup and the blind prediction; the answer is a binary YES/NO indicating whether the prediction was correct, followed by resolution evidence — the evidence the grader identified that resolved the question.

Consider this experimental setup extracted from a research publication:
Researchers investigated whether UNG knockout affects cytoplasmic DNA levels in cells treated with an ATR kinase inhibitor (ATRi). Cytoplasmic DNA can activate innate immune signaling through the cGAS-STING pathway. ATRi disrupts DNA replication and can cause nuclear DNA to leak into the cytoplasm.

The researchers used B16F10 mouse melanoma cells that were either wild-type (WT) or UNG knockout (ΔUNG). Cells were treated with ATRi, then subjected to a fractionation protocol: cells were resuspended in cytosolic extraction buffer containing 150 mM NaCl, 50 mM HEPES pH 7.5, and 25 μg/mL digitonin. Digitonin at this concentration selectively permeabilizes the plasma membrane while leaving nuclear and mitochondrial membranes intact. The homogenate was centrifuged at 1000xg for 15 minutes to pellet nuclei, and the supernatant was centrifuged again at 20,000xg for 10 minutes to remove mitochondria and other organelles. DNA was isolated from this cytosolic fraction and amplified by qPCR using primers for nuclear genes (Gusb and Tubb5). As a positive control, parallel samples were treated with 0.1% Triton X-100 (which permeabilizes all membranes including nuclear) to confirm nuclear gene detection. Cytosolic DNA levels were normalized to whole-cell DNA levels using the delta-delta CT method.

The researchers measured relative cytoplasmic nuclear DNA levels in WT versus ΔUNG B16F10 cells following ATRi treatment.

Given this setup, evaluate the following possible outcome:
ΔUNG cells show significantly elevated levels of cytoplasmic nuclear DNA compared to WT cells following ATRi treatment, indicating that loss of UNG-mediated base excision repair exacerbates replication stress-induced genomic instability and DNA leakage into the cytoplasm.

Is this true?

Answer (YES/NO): YES